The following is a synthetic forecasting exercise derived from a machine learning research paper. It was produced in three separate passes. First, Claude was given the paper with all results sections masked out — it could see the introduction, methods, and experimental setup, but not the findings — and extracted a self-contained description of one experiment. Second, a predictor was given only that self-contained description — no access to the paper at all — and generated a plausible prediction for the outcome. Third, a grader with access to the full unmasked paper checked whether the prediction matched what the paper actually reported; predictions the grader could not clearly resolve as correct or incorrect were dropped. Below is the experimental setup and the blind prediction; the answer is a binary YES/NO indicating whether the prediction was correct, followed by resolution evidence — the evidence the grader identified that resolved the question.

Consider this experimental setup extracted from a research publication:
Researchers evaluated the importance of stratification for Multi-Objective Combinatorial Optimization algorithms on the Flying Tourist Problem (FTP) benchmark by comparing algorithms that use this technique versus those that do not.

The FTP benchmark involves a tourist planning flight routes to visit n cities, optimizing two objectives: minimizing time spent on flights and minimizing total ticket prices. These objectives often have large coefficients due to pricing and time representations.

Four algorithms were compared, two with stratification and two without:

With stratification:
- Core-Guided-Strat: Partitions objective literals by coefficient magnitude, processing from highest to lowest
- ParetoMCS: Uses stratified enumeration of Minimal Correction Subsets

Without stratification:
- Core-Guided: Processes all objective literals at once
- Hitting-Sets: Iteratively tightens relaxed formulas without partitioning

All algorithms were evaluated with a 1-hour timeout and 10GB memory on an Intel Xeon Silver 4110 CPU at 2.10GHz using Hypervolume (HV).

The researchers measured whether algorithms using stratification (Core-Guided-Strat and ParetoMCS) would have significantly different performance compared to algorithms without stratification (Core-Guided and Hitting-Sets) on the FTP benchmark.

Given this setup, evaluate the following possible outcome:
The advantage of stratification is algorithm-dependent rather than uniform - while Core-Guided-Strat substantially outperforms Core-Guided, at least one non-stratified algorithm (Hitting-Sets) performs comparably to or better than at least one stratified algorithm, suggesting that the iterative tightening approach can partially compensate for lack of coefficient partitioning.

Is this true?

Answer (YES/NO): NO